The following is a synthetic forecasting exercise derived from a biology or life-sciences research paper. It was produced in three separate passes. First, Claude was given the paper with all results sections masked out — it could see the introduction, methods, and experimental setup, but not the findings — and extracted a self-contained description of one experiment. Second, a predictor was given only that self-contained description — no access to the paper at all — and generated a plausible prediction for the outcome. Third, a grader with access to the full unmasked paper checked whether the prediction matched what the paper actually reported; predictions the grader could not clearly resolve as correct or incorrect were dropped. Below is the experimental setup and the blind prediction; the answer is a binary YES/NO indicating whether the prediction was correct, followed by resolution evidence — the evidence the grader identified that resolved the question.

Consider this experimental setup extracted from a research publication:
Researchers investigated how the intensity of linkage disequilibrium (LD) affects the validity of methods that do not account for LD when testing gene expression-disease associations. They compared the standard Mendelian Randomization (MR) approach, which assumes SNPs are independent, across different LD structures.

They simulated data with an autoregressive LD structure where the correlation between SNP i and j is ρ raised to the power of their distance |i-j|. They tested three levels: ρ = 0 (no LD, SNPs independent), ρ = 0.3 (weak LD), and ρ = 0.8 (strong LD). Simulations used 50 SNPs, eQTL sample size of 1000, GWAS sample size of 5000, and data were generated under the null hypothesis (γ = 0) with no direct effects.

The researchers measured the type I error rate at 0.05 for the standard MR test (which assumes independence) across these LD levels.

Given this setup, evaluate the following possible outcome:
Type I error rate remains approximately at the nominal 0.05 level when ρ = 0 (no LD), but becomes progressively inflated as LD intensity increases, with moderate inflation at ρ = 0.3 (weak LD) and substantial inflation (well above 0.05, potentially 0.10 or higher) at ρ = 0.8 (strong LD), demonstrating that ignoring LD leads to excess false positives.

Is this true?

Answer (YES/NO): NO